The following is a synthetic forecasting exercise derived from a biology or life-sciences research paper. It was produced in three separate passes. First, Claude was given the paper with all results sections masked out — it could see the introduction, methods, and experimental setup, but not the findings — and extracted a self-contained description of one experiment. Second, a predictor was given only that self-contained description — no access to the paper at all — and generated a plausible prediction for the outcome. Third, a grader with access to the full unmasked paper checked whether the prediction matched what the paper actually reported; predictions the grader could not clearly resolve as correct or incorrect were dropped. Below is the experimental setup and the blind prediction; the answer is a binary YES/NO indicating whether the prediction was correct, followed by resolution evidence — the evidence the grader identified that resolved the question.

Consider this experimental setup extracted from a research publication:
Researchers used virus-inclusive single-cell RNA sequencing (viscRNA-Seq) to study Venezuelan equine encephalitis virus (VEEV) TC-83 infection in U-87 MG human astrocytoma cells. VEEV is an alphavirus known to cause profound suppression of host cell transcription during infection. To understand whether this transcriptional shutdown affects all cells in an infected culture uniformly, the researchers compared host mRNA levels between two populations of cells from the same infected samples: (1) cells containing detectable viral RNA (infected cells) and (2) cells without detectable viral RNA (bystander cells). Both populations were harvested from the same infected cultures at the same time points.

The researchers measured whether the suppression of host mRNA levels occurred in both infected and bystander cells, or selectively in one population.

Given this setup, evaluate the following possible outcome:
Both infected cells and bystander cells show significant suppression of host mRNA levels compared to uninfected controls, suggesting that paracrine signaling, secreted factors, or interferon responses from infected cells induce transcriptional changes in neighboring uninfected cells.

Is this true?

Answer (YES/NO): NO